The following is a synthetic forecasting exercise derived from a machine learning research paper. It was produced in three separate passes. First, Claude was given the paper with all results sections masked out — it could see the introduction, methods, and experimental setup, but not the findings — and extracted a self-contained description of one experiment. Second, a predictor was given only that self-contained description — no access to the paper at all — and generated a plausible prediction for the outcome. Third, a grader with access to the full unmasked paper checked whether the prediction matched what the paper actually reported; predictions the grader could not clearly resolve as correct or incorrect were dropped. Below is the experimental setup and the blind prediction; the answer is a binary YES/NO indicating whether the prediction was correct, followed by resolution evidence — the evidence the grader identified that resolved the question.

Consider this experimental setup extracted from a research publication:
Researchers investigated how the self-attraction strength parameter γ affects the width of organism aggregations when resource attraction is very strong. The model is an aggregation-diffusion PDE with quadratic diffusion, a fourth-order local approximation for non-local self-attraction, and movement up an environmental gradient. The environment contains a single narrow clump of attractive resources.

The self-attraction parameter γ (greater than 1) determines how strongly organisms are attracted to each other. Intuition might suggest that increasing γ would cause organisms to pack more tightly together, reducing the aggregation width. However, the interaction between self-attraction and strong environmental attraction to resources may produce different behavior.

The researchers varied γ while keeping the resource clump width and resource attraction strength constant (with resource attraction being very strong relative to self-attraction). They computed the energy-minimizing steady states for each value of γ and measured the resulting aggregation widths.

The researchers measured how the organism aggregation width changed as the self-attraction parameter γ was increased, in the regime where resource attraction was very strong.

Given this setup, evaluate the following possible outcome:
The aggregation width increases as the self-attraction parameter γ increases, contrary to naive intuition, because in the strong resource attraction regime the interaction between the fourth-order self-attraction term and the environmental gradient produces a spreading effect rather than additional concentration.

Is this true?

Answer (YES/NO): YES